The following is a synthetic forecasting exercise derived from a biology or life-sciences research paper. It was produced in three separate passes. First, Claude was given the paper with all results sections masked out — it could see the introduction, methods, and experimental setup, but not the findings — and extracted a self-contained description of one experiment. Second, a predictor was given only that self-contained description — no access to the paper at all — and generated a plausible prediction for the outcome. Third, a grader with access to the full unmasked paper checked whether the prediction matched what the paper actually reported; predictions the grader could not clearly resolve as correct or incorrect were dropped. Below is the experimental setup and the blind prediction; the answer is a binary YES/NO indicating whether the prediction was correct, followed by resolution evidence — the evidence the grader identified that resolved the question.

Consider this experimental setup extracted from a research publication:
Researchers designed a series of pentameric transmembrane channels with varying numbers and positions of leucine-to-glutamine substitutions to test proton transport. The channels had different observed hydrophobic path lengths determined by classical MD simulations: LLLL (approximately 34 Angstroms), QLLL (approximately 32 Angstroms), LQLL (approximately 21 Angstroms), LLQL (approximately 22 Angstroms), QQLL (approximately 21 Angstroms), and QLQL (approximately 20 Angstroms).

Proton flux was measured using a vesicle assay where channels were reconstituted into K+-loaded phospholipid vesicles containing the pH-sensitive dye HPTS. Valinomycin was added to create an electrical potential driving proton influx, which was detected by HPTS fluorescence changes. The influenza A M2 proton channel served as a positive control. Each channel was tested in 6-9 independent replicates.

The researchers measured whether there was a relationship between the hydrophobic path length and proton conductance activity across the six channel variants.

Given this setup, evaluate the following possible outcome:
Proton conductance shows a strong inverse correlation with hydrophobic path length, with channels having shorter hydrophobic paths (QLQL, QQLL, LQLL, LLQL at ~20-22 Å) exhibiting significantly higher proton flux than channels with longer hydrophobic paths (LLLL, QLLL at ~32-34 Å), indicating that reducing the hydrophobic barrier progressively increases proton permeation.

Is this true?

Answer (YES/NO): NO